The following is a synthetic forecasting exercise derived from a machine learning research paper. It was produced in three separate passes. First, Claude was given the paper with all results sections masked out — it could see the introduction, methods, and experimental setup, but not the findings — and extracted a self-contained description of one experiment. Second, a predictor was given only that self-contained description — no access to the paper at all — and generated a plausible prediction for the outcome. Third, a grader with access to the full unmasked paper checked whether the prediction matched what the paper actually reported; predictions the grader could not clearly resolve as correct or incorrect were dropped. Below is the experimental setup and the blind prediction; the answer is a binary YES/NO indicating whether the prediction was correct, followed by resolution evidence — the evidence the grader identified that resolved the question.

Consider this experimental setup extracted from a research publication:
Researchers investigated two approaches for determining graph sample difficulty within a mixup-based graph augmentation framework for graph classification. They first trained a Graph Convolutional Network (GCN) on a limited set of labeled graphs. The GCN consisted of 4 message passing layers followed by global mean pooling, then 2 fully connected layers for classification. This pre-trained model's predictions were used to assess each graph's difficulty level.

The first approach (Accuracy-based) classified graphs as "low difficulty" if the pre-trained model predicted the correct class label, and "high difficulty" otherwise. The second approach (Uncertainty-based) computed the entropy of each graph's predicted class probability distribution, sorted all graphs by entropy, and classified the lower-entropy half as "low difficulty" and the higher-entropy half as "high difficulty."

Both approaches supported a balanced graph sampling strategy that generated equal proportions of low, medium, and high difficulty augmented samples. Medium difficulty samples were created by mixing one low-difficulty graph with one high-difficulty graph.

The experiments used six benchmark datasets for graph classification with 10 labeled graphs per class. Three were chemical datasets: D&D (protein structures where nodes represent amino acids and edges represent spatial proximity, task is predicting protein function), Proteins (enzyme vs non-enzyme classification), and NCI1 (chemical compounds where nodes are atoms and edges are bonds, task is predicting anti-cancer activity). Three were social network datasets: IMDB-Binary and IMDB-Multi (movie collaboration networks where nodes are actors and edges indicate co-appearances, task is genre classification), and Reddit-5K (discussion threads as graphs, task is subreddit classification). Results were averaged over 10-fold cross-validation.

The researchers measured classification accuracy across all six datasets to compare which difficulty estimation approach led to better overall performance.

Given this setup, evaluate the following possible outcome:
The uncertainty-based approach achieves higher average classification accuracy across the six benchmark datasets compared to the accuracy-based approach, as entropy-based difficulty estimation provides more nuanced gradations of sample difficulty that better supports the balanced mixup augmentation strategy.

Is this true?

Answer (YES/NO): NO